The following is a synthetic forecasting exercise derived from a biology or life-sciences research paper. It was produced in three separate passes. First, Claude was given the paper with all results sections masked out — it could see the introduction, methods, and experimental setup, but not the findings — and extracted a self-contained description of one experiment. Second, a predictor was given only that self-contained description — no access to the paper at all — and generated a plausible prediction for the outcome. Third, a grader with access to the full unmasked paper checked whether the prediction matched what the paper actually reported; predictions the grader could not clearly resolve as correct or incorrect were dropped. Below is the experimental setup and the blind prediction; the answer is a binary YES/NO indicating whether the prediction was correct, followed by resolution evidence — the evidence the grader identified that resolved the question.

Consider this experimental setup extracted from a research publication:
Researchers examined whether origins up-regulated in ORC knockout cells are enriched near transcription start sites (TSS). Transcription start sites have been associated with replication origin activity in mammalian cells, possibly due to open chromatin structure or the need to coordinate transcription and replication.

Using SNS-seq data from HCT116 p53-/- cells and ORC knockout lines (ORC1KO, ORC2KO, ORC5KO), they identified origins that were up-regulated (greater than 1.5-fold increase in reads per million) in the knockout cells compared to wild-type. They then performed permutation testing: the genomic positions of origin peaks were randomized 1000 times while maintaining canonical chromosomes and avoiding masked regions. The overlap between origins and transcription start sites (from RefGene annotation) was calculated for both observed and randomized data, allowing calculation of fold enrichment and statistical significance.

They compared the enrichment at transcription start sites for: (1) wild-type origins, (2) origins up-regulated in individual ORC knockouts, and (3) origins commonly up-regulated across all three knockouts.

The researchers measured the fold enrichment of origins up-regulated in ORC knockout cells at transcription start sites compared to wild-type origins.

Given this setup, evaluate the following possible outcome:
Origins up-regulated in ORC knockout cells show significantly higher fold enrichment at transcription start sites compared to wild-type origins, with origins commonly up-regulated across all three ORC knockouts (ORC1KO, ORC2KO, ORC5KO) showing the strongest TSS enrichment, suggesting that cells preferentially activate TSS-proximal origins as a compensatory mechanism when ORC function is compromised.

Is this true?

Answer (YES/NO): NO